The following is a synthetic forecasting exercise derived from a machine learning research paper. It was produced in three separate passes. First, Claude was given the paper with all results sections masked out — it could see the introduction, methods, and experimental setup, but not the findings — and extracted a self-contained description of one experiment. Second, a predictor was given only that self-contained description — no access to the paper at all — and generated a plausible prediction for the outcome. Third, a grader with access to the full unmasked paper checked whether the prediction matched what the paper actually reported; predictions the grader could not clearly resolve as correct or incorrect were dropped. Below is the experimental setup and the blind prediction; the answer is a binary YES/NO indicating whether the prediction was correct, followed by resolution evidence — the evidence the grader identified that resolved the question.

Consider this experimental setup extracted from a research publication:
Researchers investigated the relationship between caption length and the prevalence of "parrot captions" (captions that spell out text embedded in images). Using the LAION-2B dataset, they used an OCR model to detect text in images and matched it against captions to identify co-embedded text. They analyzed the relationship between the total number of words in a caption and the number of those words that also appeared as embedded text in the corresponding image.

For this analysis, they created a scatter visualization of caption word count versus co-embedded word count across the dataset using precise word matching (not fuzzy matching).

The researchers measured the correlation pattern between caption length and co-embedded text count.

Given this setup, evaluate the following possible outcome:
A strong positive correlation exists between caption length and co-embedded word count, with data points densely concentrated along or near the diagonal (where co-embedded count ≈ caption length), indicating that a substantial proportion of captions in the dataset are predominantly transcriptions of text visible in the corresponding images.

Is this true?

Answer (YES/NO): NO